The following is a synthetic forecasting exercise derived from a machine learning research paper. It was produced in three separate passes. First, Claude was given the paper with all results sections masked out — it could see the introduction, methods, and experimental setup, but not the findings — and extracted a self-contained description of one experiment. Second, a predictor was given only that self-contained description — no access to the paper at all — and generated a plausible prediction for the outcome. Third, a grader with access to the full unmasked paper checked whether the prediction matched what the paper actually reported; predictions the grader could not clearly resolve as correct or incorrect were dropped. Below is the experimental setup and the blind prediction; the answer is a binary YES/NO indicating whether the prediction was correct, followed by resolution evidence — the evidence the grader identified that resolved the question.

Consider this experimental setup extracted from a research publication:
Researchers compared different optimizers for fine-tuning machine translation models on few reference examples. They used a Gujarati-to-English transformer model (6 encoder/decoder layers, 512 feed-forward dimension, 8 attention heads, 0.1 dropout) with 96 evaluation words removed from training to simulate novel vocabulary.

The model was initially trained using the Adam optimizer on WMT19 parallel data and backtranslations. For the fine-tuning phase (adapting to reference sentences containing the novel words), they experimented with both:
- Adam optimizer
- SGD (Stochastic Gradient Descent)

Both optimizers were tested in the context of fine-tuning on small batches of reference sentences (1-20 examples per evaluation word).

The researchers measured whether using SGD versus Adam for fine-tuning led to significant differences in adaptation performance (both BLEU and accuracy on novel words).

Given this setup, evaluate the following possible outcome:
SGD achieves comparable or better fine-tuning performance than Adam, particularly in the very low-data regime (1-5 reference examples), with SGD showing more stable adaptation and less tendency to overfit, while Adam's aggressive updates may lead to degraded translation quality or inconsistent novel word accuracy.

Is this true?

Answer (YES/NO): NO